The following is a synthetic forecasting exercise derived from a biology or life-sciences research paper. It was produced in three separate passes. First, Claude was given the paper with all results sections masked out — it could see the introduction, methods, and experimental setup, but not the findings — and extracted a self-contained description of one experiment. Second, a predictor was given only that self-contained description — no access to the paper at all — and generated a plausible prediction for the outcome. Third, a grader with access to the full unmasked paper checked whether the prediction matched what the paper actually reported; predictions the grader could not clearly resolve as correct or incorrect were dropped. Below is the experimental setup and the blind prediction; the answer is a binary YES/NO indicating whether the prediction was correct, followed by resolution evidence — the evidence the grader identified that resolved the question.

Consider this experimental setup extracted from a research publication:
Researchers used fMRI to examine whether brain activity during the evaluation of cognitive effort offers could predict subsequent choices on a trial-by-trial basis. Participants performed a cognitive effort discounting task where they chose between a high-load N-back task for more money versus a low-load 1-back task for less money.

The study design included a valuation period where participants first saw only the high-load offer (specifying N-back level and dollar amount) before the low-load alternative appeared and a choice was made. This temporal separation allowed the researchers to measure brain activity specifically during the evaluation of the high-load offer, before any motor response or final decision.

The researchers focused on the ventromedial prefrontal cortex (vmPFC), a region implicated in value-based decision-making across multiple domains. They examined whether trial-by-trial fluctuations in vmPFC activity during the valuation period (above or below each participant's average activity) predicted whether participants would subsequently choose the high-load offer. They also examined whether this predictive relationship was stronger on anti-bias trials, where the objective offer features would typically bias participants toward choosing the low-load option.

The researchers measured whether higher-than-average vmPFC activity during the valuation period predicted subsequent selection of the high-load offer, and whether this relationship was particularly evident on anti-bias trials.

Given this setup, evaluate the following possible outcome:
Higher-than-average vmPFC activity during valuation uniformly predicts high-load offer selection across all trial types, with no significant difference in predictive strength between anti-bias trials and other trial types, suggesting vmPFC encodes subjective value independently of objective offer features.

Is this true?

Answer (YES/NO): NO